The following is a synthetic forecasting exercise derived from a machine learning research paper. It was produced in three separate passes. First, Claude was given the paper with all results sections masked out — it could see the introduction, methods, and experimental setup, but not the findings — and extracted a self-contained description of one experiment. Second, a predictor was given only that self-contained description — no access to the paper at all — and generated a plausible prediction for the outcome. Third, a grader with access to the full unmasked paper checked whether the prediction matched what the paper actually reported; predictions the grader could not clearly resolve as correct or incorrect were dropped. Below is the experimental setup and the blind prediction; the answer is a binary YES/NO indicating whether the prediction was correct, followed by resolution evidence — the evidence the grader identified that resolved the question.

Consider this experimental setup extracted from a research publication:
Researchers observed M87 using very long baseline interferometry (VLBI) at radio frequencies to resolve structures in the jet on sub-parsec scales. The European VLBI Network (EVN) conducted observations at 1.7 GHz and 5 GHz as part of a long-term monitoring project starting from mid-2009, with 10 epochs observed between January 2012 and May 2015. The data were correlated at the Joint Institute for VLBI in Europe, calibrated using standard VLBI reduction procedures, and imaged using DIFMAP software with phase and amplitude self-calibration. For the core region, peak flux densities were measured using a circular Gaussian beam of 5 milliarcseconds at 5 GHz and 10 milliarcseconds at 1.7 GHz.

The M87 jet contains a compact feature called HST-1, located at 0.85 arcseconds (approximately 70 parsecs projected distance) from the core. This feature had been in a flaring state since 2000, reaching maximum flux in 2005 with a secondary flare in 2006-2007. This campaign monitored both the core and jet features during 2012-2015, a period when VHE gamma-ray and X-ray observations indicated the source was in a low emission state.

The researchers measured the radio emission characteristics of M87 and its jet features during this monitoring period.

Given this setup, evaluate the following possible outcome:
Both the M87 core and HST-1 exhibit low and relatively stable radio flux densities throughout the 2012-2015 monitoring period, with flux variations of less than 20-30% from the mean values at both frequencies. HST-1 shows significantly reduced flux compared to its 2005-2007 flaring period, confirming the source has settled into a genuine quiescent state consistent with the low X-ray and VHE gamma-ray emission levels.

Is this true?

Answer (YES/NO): NO